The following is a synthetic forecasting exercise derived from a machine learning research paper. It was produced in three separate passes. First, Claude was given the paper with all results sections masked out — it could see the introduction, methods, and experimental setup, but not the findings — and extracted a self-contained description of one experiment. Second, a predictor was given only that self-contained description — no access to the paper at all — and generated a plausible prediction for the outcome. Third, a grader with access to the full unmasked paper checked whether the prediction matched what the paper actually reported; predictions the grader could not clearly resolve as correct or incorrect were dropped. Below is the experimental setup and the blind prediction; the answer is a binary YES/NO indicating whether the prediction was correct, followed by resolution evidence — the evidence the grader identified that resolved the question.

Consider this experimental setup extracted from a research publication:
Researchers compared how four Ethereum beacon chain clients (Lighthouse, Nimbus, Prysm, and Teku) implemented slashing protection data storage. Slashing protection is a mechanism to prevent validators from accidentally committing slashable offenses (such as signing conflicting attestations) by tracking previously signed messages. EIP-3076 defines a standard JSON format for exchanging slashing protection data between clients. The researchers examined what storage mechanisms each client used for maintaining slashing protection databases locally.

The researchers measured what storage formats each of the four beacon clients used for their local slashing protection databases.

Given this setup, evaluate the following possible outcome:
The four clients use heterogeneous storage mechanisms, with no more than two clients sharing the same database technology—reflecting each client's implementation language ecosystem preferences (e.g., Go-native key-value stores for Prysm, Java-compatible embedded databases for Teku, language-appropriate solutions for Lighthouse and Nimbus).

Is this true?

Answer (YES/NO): YES